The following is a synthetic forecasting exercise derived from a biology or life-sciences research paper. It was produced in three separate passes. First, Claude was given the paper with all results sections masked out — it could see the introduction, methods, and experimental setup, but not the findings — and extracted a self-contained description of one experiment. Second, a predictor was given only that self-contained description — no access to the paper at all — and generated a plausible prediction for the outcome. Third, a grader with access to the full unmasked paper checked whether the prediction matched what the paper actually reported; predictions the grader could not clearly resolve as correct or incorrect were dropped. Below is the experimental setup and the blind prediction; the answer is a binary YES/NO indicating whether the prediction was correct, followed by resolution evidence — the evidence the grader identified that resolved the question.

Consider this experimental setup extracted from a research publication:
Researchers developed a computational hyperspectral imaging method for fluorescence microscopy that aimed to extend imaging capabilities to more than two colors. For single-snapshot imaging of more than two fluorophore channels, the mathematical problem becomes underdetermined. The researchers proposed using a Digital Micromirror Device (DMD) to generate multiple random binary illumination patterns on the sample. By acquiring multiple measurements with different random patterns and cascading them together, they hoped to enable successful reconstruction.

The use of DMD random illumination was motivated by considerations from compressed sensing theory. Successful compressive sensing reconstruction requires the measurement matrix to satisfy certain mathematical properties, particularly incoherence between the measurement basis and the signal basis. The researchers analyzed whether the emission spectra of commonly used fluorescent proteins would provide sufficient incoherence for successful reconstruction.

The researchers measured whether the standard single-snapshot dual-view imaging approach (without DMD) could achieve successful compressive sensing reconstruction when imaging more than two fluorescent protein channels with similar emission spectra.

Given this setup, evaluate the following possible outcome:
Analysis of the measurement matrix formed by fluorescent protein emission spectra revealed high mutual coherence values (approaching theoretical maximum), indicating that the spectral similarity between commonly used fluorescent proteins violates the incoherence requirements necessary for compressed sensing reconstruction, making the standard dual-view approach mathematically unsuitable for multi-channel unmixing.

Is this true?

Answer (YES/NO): NO